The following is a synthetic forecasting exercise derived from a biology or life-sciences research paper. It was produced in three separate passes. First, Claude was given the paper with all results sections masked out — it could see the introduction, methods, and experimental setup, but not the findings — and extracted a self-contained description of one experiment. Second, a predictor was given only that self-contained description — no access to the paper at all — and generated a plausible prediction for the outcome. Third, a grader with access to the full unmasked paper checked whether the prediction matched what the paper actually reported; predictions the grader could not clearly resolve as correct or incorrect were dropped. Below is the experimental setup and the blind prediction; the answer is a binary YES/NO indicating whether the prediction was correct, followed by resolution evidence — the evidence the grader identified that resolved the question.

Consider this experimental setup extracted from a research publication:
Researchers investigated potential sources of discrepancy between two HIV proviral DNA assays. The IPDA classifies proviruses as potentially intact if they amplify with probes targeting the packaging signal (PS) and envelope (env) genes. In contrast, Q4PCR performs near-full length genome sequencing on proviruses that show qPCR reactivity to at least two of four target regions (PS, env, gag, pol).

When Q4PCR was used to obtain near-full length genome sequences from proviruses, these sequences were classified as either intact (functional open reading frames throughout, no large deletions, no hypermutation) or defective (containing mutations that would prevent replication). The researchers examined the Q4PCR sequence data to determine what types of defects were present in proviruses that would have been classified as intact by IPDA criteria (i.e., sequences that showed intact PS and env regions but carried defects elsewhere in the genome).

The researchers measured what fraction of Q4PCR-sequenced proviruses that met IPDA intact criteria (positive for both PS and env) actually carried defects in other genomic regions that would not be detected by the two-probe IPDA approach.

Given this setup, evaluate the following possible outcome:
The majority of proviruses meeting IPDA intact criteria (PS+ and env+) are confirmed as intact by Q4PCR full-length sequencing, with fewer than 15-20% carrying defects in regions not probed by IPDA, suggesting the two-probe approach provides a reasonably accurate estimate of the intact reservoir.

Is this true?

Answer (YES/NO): NO